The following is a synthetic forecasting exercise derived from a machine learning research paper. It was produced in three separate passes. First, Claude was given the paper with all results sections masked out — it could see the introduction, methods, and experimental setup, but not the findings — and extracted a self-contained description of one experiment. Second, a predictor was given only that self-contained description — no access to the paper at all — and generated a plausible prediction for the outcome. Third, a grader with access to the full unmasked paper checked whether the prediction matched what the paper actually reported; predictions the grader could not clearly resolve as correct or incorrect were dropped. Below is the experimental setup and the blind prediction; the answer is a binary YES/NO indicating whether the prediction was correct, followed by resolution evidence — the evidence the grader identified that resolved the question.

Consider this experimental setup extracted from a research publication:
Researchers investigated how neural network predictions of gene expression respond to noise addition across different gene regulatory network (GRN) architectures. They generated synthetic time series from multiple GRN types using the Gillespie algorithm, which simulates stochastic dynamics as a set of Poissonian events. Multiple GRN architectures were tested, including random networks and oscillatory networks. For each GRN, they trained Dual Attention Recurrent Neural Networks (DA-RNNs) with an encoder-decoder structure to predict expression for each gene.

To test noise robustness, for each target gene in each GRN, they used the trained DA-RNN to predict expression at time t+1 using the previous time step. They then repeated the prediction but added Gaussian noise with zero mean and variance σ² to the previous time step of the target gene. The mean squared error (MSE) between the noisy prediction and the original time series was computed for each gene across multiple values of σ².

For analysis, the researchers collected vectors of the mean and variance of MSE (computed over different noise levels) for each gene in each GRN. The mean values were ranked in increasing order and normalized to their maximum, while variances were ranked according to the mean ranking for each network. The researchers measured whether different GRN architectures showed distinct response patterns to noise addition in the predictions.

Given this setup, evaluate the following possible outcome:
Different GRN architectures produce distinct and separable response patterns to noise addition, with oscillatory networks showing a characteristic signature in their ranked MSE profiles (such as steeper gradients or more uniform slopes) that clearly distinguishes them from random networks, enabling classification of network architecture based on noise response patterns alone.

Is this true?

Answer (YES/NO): NO